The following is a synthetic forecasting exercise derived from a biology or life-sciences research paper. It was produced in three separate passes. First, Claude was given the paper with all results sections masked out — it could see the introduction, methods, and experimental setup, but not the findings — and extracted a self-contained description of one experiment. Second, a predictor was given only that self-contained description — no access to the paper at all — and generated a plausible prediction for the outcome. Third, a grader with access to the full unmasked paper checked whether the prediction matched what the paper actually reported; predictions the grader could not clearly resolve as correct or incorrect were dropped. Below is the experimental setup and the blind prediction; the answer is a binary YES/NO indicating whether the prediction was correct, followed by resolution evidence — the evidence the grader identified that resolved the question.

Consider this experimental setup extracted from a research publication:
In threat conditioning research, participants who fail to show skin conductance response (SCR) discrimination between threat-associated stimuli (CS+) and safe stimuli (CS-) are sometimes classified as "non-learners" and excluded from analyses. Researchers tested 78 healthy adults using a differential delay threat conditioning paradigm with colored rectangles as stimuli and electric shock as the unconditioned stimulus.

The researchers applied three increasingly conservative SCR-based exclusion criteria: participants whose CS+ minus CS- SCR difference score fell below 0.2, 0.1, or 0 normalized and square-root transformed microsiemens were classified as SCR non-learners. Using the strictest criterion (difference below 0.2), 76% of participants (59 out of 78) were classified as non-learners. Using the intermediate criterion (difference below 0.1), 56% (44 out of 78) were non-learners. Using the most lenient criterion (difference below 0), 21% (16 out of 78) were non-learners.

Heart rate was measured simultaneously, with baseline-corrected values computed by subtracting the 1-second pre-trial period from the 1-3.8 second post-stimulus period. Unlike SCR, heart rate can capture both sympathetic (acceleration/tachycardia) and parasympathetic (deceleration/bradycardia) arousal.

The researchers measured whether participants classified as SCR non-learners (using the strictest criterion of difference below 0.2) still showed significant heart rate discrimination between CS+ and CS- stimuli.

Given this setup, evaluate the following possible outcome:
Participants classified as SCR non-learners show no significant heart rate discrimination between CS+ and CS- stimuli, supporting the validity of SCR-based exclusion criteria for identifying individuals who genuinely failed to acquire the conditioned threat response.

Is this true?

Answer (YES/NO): NO